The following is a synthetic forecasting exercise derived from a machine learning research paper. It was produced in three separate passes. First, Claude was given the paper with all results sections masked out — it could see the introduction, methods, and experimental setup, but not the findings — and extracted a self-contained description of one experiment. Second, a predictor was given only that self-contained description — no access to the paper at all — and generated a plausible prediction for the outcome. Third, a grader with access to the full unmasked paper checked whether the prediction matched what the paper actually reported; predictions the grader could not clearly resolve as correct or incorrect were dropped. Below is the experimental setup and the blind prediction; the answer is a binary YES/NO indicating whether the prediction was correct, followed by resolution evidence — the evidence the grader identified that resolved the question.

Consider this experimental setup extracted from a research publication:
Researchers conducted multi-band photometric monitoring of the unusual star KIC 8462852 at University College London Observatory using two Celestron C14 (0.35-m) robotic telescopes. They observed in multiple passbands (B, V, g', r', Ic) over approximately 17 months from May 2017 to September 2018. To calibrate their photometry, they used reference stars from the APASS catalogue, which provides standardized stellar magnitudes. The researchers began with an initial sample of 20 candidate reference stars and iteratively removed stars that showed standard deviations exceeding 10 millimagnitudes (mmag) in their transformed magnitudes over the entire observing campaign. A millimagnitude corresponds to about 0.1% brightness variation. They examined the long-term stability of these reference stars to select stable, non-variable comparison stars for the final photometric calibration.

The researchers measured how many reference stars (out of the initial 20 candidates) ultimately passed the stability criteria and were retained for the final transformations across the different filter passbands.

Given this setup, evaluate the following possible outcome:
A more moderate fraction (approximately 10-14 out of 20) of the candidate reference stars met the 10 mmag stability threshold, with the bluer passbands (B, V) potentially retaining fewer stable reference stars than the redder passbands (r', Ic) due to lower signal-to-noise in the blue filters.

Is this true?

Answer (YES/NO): NO